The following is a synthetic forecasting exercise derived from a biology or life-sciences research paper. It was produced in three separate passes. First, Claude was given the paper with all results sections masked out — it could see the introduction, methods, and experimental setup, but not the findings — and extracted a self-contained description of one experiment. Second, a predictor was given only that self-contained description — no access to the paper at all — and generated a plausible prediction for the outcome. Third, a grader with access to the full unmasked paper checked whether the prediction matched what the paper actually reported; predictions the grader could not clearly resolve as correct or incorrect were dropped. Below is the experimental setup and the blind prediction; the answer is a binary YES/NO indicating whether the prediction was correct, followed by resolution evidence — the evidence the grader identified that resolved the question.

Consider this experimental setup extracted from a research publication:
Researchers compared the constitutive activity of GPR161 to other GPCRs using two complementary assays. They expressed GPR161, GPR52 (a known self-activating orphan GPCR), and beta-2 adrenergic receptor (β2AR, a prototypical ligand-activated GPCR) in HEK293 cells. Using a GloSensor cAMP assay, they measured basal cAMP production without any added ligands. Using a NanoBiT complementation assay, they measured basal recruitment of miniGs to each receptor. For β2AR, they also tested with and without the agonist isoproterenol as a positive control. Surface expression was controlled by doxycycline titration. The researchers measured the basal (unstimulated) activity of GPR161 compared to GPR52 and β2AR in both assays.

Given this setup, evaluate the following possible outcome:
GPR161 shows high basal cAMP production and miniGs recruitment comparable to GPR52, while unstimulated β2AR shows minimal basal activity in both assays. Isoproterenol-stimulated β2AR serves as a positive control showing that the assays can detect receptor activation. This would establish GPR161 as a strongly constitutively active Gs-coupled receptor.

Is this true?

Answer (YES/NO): NO